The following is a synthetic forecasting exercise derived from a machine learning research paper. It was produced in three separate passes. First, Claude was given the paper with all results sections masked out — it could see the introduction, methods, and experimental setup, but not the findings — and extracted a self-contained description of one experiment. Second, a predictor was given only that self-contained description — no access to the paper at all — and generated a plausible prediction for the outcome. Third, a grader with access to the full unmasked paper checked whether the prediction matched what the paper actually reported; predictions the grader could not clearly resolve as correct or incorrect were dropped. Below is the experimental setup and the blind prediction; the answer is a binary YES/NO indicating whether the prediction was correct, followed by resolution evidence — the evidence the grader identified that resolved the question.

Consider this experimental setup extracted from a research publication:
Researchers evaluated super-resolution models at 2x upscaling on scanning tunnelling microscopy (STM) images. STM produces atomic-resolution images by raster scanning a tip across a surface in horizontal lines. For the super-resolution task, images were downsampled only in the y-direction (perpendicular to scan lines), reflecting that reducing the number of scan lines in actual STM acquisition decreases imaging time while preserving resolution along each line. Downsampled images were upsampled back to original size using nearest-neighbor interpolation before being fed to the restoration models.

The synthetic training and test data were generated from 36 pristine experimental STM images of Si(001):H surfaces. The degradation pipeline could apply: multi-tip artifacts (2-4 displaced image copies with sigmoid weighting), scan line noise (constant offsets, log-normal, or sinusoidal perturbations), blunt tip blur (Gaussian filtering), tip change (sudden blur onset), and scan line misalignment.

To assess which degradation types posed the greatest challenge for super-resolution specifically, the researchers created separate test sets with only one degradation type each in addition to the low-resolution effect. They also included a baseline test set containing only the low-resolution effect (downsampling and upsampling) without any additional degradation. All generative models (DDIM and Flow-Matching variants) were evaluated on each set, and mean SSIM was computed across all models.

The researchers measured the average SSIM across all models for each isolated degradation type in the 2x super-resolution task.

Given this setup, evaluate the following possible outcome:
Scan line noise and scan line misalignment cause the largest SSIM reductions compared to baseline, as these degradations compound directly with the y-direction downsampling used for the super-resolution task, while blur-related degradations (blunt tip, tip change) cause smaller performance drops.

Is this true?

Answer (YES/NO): NO